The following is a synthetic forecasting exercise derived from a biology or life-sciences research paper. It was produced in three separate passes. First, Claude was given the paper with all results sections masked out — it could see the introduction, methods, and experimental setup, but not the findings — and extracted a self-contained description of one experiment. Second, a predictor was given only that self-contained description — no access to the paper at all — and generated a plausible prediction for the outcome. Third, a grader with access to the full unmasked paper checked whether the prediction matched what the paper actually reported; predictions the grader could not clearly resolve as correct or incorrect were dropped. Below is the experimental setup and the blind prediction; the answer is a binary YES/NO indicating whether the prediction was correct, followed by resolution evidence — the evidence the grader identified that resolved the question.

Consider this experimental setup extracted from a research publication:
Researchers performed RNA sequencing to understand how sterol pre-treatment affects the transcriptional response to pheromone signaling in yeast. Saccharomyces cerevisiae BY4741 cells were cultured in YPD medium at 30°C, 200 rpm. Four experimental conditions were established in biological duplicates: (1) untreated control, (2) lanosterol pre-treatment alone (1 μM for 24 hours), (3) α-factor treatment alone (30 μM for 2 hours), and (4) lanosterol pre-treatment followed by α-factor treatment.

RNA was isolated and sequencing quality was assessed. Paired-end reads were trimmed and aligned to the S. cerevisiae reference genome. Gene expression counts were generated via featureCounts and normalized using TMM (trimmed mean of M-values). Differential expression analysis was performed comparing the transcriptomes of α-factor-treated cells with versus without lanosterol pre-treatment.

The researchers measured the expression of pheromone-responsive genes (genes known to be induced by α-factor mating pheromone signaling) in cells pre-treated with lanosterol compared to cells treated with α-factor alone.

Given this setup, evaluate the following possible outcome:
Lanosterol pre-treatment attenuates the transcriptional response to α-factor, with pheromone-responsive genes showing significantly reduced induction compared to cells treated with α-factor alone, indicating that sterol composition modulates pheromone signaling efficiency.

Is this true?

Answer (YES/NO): NO